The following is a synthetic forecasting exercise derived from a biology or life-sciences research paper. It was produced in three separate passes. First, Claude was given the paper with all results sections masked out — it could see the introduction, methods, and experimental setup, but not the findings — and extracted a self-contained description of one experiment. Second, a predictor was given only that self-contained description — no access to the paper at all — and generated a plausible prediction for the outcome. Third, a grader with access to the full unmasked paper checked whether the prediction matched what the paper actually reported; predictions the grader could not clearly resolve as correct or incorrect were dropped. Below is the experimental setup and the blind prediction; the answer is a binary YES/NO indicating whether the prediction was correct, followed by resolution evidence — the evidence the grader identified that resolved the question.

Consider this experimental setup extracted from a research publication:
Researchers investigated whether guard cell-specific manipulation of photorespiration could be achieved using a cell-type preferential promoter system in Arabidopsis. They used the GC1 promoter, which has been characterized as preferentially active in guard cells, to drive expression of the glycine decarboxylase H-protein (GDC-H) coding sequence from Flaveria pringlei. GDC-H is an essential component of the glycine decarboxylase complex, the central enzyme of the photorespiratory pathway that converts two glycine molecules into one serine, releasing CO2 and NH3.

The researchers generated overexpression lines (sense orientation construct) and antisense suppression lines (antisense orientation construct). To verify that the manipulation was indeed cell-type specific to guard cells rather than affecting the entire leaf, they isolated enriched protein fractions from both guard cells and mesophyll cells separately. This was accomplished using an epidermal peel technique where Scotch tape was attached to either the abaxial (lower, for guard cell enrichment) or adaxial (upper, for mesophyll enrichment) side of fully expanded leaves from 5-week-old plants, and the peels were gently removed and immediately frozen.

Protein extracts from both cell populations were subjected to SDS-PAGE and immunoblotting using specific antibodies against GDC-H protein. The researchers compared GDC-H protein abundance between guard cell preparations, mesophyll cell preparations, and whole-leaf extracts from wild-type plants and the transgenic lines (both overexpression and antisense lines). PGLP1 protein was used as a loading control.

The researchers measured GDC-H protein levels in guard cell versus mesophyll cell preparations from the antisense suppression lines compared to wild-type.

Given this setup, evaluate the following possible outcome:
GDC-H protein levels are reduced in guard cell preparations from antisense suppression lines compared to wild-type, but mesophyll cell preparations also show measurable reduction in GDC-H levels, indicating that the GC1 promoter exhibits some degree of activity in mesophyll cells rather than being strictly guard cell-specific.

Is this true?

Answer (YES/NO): NO